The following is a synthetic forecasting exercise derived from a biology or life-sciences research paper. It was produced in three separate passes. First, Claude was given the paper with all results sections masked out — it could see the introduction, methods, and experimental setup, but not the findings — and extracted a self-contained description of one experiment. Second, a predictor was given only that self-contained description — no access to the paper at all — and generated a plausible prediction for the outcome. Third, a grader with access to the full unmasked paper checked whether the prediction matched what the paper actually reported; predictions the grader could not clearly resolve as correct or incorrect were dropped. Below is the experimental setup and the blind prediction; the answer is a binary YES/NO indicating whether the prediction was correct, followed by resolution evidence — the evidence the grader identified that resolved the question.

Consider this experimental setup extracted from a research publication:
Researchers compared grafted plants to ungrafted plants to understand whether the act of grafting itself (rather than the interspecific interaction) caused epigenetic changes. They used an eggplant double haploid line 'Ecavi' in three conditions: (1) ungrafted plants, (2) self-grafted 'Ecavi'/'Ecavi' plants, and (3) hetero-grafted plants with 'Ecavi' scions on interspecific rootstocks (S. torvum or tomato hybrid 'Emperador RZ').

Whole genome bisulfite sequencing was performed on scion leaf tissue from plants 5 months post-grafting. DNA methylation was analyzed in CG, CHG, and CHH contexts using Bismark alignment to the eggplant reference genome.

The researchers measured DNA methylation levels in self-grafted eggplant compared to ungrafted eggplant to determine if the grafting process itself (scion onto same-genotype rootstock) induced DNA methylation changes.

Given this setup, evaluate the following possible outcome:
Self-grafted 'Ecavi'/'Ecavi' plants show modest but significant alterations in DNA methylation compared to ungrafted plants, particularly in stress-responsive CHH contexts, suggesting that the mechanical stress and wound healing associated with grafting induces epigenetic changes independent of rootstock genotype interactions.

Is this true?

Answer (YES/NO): NO